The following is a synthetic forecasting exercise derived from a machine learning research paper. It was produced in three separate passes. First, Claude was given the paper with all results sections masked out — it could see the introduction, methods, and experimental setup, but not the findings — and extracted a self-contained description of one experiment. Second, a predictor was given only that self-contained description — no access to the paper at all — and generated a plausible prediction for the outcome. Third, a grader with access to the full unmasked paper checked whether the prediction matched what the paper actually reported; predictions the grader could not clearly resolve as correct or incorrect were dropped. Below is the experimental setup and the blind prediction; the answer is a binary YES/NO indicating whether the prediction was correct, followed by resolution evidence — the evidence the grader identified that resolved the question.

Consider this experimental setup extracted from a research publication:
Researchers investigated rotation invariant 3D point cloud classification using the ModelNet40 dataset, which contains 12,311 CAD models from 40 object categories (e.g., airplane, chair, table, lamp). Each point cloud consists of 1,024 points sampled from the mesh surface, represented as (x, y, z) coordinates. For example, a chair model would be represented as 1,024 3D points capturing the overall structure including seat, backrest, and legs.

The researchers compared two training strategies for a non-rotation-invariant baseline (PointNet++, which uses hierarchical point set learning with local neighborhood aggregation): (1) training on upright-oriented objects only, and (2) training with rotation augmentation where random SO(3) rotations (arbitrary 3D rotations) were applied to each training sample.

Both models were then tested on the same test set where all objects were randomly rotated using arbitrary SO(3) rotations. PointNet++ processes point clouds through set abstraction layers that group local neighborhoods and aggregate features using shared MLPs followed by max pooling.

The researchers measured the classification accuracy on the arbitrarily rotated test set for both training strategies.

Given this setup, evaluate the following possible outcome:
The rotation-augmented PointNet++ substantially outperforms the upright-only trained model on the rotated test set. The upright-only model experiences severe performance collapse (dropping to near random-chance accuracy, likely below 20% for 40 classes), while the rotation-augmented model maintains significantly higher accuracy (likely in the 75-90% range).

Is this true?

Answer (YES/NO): NO